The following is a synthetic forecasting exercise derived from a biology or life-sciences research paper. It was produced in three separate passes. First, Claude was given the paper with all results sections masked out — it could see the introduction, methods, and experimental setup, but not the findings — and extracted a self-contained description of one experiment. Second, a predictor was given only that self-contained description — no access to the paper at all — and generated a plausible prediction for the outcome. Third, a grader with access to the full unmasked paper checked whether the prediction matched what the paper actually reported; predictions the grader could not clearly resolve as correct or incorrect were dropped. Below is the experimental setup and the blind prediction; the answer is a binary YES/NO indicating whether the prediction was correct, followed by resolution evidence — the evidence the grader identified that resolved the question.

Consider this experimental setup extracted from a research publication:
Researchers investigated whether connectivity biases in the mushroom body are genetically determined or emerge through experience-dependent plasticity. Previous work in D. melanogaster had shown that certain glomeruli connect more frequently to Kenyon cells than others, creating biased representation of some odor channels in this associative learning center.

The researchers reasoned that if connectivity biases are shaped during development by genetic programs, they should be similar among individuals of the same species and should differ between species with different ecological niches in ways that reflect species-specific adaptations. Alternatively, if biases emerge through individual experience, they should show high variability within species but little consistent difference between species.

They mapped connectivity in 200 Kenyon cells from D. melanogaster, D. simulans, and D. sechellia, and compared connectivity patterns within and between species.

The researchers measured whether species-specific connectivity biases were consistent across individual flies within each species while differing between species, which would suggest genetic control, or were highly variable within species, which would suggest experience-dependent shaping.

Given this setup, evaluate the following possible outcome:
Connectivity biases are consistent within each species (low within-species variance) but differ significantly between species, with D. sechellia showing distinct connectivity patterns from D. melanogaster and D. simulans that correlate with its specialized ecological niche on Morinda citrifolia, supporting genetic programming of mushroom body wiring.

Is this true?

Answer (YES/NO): YES